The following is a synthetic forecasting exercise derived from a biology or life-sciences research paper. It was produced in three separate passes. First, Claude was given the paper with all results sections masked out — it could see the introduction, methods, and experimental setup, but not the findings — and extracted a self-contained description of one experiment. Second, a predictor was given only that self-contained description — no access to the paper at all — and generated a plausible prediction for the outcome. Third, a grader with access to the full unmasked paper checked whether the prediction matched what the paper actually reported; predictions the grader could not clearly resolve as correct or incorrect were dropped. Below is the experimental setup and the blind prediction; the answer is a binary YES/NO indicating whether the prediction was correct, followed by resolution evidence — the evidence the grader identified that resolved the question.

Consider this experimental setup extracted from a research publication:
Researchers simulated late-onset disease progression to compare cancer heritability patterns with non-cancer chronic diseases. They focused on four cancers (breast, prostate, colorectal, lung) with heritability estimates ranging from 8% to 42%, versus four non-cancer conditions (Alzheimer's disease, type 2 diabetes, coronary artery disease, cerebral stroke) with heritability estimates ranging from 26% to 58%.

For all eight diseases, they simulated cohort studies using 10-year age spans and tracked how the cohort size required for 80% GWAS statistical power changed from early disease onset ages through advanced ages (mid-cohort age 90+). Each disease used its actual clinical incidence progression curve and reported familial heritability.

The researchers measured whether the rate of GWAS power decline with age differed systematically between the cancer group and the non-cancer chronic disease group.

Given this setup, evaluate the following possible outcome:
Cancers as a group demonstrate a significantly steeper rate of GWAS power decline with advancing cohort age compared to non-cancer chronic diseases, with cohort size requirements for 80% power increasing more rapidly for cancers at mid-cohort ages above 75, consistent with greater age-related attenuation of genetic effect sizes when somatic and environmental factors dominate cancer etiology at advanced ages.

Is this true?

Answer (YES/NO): NO